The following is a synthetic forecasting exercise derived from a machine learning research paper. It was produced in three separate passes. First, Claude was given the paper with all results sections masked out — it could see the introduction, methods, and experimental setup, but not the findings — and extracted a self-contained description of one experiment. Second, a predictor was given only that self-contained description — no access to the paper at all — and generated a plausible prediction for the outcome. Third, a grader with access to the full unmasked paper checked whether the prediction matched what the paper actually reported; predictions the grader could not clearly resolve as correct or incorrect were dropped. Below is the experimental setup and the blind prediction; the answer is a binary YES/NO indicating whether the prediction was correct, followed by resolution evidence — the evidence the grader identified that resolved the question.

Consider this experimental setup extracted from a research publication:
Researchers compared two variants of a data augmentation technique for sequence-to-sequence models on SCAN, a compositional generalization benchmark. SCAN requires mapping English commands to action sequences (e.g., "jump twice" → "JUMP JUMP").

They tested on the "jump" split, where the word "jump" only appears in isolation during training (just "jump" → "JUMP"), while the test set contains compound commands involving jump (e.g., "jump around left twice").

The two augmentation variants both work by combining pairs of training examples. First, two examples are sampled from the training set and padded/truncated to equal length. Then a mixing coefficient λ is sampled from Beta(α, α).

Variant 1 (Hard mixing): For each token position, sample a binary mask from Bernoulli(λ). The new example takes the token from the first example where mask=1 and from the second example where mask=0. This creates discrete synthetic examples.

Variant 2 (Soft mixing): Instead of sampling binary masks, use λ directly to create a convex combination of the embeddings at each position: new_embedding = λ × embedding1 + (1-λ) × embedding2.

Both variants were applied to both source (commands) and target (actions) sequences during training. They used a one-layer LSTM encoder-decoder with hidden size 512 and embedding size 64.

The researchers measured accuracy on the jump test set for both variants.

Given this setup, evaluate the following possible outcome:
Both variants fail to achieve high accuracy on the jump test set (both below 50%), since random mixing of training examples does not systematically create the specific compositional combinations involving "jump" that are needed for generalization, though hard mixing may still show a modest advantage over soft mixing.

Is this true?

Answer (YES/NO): NO